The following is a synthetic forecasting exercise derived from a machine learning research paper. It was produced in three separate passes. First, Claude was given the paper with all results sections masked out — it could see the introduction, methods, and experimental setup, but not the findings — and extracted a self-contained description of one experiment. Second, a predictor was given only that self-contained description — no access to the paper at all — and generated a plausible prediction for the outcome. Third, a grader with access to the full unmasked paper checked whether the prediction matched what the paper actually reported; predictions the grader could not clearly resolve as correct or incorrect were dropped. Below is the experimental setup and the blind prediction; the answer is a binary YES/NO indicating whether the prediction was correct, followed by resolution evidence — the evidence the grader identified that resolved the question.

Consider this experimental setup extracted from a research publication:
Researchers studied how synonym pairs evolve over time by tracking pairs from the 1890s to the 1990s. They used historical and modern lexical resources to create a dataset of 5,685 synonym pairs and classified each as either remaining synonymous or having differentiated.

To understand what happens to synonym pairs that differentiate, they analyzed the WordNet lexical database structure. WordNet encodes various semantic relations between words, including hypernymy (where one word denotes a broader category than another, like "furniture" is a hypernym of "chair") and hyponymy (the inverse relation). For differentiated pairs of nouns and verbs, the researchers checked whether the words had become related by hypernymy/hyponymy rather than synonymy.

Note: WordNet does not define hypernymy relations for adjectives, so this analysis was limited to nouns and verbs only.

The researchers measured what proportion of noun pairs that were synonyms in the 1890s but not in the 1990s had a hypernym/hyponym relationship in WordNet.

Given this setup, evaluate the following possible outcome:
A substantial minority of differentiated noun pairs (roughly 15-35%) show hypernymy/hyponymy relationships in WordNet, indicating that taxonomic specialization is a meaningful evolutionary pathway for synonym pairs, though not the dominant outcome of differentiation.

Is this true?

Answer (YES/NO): NO